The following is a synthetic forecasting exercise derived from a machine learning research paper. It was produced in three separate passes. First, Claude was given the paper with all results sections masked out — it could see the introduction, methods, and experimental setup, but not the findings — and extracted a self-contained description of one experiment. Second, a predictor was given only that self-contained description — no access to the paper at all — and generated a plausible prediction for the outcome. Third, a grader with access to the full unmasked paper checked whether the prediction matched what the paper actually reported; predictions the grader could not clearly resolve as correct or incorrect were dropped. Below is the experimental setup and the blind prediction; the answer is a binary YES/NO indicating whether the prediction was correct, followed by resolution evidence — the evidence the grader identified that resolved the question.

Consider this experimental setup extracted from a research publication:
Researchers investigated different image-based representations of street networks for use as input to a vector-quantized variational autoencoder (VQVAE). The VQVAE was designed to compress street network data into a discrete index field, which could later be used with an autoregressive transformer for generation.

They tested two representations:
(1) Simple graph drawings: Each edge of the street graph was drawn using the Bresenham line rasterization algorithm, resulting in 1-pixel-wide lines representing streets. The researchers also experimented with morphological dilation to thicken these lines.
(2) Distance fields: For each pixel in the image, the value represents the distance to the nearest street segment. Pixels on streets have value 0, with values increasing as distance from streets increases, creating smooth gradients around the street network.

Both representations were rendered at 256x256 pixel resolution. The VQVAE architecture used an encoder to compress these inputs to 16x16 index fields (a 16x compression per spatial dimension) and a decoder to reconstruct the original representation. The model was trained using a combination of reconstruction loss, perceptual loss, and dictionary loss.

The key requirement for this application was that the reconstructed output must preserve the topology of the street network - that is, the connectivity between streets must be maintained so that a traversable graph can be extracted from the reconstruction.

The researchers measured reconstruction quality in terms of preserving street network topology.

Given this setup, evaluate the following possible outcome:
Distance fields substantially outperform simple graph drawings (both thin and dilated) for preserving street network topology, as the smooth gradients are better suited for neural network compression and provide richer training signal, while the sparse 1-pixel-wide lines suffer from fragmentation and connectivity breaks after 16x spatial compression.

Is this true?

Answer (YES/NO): YES